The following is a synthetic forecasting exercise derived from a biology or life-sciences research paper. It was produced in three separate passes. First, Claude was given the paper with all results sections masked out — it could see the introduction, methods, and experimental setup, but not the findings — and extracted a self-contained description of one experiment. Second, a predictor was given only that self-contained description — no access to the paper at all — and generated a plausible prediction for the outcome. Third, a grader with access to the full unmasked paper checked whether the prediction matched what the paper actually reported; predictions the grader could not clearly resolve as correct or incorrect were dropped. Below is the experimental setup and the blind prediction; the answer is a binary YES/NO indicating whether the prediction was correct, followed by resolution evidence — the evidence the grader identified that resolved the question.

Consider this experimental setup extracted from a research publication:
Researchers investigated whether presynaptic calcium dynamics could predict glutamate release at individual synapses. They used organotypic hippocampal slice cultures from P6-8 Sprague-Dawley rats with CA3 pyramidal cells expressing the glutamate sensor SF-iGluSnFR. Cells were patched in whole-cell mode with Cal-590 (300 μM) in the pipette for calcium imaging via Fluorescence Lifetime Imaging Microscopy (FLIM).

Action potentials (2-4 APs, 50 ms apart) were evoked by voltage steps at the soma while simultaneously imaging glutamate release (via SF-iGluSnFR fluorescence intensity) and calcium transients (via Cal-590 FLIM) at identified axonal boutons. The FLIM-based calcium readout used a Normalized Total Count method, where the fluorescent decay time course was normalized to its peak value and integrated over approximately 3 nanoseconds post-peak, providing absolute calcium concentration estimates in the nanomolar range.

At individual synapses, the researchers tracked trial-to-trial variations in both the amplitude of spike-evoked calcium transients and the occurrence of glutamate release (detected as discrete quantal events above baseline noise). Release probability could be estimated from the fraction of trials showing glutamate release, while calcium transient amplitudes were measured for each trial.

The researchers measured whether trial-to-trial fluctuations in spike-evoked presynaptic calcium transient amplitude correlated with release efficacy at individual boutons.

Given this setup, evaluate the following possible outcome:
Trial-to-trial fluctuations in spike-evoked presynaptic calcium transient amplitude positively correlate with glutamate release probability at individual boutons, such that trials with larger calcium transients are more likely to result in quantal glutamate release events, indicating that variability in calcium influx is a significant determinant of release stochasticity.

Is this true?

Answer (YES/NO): YES